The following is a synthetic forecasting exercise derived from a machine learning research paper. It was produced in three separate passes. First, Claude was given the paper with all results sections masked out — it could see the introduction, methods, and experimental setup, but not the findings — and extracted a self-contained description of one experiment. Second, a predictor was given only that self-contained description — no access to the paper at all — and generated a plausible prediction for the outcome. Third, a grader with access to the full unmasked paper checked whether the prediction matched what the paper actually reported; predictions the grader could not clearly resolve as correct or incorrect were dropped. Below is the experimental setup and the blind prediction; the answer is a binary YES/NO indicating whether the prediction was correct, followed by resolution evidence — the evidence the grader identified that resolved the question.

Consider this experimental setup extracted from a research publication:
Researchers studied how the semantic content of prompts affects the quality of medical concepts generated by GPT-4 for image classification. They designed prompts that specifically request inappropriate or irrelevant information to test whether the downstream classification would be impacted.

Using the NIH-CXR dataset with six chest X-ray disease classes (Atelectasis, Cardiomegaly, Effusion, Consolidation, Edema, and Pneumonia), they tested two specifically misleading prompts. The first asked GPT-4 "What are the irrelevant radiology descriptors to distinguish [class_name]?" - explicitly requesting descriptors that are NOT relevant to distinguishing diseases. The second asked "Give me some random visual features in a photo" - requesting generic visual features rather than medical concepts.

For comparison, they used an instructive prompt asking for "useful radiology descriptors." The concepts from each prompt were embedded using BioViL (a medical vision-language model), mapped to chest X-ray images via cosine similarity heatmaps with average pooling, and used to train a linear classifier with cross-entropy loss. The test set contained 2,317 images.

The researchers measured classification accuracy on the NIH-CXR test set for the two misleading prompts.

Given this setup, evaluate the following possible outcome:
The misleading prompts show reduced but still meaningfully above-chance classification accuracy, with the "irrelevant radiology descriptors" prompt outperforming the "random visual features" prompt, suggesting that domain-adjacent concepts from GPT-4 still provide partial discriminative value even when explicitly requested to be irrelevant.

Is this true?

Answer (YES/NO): NO